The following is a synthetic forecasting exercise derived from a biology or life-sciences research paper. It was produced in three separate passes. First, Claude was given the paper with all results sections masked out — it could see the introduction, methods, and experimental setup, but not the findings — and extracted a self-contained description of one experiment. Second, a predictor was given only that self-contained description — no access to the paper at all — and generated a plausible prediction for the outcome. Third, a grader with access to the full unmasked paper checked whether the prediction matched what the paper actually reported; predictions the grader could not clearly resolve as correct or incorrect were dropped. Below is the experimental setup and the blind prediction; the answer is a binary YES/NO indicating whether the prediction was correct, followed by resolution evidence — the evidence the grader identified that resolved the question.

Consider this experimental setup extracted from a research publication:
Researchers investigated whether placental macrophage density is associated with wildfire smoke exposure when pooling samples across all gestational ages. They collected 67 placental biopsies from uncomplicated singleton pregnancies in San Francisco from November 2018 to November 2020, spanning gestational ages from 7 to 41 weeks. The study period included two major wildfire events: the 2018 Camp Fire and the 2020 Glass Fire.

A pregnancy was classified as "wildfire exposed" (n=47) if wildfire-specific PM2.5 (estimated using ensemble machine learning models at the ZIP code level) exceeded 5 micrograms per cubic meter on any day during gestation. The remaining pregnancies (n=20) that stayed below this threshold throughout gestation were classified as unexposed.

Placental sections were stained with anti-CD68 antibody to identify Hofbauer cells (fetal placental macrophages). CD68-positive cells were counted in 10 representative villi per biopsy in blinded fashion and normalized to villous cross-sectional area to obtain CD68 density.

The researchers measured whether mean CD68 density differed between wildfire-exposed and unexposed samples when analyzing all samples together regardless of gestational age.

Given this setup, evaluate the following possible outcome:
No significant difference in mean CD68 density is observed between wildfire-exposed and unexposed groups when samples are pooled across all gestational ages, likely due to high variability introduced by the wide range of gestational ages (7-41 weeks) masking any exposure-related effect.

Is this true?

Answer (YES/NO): YES